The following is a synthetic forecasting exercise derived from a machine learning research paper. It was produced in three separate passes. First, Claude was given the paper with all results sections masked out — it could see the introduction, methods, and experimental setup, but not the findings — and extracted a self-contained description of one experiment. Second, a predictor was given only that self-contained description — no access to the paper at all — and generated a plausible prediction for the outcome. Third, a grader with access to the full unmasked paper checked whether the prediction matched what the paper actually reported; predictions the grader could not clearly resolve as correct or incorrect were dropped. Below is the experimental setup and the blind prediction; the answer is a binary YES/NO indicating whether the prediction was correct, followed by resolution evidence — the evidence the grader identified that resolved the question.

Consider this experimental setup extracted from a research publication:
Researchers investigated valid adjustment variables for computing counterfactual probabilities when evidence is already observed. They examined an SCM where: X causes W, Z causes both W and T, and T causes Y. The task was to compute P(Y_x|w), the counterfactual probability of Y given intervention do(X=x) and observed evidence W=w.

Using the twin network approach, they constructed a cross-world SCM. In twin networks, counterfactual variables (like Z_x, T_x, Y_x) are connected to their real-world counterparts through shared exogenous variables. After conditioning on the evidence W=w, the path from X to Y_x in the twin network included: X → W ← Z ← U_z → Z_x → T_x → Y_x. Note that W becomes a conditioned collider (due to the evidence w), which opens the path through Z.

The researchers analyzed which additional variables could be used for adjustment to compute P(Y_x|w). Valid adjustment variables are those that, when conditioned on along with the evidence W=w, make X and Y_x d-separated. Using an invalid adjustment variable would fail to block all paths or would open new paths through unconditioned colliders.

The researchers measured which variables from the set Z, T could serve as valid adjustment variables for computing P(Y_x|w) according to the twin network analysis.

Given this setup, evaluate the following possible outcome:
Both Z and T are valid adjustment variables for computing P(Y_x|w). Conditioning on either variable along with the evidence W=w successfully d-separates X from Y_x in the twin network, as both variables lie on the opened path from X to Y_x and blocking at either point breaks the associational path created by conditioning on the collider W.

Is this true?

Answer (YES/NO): NO